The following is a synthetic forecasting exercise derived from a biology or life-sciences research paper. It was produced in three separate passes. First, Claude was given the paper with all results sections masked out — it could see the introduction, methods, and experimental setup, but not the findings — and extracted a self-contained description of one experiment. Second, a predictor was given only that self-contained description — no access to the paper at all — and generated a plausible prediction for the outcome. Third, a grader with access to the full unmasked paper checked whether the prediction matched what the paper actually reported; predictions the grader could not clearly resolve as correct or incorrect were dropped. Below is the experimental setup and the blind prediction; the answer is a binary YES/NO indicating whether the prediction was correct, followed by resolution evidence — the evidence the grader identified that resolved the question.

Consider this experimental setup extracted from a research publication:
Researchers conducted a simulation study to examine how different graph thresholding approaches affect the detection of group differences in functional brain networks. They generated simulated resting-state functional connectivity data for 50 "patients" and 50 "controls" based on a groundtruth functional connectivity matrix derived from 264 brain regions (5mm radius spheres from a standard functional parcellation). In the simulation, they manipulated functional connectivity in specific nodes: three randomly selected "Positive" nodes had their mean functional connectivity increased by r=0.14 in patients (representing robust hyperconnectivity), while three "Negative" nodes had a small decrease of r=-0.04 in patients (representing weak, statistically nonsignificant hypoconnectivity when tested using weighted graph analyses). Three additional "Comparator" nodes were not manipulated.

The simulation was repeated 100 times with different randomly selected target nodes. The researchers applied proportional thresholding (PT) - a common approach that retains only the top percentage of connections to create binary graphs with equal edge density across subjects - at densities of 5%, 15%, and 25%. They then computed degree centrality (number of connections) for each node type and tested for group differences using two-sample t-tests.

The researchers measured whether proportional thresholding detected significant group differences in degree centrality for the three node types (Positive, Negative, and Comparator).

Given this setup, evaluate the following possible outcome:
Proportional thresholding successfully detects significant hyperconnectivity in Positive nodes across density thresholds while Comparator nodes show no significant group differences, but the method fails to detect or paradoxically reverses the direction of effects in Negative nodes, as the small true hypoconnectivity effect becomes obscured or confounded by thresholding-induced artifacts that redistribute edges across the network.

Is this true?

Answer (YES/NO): NO